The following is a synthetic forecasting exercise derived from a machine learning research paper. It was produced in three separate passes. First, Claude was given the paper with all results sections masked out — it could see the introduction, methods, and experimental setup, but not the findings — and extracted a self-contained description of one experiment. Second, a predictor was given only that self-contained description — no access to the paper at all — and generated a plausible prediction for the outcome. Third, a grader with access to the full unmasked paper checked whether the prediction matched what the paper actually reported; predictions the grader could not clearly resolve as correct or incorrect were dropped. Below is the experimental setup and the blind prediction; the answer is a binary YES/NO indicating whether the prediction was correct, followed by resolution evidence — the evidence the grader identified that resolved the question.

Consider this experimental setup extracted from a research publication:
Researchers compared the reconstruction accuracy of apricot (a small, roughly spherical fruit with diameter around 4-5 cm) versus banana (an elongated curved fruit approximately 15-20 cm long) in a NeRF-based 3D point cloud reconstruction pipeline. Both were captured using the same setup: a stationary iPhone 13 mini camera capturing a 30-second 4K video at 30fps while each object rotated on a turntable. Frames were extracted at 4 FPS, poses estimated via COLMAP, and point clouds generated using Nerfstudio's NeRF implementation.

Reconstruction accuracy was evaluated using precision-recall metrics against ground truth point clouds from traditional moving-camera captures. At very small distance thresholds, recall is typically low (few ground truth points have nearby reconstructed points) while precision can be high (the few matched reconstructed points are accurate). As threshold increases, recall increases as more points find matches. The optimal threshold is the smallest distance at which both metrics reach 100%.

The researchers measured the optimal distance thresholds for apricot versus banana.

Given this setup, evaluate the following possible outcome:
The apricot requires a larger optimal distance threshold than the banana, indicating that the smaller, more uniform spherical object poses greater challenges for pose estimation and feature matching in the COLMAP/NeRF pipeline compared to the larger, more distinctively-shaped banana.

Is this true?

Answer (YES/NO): NO